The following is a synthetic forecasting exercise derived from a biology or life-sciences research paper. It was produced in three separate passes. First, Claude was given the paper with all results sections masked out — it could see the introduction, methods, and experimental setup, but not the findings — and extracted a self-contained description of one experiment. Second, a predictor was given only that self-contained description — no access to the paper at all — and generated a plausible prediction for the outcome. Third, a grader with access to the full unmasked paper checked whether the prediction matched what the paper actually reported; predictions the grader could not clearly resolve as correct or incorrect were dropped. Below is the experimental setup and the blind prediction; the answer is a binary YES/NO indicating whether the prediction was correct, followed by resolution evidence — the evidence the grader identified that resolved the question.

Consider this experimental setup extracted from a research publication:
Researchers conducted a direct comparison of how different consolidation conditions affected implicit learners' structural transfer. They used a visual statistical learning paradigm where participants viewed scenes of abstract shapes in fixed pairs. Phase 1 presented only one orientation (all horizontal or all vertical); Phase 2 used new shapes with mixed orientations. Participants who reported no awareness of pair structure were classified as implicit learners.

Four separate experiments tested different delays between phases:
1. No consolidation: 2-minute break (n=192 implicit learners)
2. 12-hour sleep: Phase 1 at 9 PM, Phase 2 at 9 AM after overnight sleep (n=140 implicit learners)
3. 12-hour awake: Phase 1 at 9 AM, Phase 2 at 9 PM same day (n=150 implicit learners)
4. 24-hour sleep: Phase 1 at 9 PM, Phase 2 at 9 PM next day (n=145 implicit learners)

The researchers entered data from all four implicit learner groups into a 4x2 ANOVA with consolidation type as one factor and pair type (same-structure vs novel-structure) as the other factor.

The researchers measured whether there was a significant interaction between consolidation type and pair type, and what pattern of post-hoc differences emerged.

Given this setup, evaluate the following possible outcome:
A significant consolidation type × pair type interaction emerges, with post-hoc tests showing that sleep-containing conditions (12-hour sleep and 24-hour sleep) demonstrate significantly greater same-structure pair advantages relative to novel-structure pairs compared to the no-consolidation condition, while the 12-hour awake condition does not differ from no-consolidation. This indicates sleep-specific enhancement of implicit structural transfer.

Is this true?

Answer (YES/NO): YES